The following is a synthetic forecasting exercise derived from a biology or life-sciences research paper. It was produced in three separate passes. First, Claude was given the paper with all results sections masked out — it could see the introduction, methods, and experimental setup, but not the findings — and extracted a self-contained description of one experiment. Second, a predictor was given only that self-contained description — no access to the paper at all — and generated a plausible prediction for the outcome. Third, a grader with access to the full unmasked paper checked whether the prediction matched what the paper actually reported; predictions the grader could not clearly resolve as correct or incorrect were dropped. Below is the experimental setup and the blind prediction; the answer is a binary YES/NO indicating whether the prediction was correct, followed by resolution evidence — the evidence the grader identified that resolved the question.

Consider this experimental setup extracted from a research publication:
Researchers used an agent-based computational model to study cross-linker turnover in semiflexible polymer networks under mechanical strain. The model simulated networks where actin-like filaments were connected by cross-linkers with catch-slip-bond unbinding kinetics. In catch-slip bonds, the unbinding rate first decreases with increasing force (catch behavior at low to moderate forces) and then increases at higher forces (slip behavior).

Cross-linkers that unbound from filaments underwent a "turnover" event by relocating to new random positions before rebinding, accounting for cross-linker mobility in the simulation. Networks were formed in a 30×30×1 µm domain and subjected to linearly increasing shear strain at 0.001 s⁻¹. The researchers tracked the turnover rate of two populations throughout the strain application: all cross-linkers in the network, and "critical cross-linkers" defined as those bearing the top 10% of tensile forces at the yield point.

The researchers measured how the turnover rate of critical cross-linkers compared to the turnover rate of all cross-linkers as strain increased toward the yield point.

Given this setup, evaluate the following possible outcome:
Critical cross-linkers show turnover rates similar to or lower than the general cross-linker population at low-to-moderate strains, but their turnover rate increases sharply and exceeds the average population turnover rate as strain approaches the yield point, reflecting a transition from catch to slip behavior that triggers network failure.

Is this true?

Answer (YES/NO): NO